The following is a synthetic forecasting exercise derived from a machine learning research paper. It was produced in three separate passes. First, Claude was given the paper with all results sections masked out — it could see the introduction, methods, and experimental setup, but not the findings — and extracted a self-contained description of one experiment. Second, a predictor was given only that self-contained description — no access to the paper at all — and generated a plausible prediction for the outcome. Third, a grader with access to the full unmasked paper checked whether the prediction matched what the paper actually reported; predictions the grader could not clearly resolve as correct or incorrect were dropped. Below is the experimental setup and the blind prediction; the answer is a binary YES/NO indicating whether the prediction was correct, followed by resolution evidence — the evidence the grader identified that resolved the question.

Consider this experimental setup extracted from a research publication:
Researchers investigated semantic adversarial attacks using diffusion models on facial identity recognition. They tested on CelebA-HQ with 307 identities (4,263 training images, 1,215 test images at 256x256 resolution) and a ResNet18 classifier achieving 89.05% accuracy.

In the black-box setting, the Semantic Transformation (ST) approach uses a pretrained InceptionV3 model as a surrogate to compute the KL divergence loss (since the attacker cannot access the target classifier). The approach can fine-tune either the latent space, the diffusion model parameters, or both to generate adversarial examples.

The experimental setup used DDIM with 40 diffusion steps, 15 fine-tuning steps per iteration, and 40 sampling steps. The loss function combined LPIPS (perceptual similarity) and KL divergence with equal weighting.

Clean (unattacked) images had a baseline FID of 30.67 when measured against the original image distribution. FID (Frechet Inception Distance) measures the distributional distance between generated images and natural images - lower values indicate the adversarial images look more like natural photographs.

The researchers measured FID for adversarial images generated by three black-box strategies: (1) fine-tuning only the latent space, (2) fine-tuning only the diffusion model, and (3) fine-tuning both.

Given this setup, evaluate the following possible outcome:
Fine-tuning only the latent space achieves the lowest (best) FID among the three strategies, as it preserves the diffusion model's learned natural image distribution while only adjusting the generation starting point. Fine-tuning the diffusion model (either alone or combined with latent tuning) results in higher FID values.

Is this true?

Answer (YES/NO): NO